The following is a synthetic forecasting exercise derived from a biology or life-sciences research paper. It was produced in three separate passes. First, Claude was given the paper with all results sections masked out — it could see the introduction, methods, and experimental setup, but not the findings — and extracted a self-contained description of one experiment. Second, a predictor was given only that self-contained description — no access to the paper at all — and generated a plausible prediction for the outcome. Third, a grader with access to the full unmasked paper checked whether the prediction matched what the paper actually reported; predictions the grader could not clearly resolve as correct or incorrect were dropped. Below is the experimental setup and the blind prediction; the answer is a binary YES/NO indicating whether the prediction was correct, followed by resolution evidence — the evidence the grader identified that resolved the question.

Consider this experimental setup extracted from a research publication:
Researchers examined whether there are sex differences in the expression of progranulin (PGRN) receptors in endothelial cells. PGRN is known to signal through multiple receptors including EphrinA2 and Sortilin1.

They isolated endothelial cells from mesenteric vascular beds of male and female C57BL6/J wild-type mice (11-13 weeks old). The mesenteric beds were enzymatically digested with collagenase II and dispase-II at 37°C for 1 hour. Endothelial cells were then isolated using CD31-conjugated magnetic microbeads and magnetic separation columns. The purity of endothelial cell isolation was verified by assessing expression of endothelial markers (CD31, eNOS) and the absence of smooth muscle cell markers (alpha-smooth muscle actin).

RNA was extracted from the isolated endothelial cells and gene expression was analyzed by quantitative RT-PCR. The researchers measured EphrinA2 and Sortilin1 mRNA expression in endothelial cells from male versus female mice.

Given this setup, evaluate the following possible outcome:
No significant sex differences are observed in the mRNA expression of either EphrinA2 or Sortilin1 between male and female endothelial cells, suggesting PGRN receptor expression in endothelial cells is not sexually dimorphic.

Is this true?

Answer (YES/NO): YES